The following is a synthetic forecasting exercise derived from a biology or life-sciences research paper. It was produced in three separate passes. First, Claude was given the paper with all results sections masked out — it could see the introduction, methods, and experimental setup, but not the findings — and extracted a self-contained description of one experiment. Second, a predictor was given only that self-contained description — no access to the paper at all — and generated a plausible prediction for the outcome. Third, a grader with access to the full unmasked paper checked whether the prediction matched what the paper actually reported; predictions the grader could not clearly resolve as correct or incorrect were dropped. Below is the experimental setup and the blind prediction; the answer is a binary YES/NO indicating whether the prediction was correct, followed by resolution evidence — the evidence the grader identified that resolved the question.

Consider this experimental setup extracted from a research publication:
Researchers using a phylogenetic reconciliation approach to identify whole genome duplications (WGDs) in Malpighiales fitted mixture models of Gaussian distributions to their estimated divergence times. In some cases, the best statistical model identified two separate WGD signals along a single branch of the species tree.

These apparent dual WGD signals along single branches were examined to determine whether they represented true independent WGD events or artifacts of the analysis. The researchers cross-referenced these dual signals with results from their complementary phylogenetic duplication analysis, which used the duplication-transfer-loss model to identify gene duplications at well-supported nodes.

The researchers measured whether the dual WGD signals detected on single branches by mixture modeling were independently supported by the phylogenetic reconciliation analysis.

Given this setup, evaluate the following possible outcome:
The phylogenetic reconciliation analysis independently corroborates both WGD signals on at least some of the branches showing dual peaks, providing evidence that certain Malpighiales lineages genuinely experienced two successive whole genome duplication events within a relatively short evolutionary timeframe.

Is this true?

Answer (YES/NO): YES